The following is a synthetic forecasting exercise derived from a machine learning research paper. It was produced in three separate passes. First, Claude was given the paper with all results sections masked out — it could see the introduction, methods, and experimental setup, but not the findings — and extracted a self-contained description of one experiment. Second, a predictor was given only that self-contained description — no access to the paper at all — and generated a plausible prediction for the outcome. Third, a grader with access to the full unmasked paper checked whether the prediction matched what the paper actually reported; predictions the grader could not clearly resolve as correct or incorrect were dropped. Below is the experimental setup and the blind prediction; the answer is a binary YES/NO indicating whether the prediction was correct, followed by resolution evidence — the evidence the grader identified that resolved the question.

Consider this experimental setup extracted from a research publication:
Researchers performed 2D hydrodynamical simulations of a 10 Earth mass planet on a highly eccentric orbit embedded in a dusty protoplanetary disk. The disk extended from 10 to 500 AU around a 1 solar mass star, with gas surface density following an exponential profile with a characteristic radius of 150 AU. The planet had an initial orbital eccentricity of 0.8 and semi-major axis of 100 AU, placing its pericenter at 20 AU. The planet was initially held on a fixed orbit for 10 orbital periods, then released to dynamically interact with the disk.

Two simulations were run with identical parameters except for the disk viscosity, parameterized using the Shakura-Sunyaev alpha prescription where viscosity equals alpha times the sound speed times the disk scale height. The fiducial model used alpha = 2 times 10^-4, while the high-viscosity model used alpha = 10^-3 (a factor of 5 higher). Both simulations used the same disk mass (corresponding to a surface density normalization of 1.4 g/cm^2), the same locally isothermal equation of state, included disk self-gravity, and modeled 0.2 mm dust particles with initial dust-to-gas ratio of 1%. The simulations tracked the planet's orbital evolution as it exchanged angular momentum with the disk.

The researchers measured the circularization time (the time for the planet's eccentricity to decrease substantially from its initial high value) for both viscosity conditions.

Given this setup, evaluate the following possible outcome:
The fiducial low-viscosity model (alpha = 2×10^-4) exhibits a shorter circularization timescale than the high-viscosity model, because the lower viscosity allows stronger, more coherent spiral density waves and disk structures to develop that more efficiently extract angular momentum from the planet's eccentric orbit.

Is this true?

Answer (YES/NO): NO